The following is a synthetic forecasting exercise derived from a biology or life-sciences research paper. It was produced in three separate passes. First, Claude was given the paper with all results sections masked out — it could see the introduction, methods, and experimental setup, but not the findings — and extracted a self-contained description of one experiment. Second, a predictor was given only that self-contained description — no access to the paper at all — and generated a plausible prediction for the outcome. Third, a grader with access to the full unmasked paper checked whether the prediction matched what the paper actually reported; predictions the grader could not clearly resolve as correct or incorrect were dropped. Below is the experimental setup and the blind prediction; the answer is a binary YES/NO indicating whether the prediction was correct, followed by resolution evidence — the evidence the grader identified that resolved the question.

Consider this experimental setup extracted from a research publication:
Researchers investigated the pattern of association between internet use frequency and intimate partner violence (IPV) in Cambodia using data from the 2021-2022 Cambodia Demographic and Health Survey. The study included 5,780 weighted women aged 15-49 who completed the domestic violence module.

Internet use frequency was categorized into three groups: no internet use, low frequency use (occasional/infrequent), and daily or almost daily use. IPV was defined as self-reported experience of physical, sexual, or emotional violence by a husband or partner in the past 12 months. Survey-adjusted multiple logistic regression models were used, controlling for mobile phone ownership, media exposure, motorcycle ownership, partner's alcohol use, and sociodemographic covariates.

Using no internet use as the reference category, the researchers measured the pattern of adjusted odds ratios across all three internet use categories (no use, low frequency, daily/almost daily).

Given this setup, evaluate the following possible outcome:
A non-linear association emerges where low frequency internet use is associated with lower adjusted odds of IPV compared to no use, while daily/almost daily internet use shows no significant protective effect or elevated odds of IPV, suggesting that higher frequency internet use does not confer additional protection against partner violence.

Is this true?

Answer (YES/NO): NO